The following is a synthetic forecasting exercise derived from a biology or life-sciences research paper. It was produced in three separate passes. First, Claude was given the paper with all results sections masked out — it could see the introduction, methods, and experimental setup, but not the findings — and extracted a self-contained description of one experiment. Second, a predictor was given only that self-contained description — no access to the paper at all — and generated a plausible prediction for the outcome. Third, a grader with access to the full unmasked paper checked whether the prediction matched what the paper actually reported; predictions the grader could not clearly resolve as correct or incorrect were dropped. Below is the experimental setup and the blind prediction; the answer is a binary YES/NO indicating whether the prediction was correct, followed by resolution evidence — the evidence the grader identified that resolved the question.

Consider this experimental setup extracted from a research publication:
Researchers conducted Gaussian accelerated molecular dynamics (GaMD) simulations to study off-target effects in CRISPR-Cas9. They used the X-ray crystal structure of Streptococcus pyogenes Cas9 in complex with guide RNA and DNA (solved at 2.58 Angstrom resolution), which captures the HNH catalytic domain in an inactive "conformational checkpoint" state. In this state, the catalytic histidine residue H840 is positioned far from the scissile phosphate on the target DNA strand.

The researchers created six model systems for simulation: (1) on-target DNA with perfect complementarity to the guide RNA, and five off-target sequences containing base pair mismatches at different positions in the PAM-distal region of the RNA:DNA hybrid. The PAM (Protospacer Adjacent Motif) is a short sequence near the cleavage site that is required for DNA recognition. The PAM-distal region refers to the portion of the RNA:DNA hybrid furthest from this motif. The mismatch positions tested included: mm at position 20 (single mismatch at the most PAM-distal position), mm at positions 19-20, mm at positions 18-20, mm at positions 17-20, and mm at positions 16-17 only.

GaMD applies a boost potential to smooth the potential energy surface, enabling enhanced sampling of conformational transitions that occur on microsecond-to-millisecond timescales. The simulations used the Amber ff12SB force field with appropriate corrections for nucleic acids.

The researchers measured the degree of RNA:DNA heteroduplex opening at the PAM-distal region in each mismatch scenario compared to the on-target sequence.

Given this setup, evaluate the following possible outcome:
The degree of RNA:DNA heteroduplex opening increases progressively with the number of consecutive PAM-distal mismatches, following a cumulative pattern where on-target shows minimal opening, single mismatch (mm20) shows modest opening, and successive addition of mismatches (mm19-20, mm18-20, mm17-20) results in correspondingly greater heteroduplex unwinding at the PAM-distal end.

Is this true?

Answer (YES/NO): NO